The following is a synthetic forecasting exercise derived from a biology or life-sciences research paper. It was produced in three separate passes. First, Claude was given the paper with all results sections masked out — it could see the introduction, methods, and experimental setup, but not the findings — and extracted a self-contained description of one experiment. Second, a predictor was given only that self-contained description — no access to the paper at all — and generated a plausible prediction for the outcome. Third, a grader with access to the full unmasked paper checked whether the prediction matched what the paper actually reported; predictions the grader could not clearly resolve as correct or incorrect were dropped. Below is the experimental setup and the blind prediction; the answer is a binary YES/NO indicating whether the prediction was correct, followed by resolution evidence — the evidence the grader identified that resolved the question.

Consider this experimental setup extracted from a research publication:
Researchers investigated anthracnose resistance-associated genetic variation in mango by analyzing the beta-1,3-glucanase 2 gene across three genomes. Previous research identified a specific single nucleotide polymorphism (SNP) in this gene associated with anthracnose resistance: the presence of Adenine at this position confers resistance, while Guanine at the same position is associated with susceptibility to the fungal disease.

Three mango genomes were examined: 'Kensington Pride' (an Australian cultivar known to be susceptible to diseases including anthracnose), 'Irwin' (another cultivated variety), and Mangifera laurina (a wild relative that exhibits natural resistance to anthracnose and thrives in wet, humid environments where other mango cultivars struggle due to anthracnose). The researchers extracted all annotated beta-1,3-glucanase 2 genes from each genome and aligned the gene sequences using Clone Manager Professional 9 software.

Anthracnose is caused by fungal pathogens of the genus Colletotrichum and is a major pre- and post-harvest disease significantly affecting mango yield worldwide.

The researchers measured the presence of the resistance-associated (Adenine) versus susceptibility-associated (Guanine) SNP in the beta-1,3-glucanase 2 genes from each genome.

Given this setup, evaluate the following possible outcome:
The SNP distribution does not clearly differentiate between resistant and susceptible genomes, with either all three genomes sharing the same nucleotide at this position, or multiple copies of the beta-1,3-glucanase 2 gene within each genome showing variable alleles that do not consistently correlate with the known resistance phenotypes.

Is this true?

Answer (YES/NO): YES